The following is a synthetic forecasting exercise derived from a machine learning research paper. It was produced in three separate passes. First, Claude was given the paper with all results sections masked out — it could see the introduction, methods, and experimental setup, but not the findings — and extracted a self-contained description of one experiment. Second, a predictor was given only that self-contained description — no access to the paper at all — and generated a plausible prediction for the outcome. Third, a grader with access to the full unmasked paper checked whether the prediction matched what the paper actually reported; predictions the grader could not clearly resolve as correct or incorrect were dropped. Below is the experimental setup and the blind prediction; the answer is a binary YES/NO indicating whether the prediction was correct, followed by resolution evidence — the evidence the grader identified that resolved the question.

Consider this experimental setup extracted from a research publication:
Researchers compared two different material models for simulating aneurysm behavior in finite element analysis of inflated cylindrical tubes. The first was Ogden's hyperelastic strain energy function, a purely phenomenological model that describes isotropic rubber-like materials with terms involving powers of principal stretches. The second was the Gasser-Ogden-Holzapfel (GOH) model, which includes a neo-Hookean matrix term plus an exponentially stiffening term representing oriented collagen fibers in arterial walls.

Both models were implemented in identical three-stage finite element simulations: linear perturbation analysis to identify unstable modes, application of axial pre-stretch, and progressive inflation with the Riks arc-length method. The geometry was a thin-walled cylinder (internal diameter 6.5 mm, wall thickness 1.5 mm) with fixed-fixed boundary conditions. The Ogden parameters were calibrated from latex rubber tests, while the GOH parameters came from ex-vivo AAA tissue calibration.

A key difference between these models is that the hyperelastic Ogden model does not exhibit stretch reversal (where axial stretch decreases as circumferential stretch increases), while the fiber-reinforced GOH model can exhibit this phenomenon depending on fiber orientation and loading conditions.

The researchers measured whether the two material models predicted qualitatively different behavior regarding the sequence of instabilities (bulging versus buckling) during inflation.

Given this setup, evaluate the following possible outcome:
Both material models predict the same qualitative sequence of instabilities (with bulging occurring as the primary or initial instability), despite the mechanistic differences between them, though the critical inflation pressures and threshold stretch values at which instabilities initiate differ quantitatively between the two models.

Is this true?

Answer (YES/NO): NO